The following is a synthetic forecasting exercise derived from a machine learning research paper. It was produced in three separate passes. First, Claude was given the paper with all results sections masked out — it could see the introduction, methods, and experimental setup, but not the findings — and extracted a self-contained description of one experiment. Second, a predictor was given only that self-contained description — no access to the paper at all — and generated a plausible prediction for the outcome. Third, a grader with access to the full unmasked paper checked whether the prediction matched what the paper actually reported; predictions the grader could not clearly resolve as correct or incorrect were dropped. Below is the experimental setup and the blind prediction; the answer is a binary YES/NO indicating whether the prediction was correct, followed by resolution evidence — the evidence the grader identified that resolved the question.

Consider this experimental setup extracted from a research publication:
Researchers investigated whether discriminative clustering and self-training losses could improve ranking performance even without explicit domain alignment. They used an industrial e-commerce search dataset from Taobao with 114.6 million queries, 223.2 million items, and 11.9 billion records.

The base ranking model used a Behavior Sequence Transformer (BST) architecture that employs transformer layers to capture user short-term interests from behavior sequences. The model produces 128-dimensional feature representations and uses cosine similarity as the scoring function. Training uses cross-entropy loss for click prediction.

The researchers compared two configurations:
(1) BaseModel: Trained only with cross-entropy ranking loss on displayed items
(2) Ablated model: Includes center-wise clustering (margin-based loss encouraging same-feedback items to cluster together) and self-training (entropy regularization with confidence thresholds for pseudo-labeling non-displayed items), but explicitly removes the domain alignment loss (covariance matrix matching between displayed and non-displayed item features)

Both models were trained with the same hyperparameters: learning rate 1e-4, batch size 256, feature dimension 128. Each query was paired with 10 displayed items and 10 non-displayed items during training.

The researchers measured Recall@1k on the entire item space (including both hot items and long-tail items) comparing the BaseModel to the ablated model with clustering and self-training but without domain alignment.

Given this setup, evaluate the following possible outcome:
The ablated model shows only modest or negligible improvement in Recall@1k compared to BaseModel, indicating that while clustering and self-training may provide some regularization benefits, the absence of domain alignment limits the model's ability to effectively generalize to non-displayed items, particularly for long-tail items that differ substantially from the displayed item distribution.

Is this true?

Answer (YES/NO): NO